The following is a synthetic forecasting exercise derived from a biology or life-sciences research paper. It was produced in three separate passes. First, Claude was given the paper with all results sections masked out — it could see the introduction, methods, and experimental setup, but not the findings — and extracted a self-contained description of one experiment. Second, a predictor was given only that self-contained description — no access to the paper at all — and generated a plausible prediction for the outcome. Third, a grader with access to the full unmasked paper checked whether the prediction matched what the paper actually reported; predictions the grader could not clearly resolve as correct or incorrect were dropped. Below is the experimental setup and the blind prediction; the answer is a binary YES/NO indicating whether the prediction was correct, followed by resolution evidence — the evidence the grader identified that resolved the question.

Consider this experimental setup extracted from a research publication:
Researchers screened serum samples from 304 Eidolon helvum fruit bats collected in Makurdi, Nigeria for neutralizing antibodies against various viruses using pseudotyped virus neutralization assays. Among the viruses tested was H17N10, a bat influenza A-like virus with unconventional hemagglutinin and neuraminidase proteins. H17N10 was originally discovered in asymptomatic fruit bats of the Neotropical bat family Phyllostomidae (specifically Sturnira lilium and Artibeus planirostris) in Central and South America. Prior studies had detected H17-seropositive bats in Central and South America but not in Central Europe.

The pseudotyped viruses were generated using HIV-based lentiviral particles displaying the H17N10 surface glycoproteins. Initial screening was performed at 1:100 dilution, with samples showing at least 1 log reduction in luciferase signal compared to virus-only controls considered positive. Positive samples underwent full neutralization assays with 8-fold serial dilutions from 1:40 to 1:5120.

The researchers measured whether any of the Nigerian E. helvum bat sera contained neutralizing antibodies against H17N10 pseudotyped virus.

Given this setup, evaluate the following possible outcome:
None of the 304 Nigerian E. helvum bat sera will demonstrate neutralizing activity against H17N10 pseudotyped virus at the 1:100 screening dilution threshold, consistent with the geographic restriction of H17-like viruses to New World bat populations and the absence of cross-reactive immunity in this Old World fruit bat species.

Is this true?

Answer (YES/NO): NO